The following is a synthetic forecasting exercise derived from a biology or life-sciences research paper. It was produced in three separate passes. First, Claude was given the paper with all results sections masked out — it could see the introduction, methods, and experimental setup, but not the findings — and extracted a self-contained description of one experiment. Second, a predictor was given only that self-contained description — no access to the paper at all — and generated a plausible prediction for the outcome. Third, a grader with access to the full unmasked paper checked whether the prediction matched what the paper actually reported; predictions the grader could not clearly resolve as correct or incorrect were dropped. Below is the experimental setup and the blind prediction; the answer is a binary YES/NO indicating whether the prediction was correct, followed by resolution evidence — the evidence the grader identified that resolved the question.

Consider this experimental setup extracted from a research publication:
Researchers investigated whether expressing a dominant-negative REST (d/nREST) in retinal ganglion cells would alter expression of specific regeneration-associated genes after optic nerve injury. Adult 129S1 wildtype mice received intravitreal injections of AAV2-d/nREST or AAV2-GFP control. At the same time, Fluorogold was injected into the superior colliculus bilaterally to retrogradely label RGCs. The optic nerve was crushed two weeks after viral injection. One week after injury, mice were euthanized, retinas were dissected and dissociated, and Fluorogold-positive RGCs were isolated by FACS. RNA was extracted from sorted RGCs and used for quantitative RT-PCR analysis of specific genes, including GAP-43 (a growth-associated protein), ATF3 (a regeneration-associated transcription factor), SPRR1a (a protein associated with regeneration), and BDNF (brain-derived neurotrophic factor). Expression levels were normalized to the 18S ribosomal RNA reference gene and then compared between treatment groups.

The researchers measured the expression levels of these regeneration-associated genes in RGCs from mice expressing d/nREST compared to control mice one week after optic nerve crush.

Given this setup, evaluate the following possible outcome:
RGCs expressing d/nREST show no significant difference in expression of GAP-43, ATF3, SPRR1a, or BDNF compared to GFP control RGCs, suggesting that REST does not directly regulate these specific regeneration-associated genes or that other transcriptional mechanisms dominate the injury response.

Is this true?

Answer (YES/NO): NO